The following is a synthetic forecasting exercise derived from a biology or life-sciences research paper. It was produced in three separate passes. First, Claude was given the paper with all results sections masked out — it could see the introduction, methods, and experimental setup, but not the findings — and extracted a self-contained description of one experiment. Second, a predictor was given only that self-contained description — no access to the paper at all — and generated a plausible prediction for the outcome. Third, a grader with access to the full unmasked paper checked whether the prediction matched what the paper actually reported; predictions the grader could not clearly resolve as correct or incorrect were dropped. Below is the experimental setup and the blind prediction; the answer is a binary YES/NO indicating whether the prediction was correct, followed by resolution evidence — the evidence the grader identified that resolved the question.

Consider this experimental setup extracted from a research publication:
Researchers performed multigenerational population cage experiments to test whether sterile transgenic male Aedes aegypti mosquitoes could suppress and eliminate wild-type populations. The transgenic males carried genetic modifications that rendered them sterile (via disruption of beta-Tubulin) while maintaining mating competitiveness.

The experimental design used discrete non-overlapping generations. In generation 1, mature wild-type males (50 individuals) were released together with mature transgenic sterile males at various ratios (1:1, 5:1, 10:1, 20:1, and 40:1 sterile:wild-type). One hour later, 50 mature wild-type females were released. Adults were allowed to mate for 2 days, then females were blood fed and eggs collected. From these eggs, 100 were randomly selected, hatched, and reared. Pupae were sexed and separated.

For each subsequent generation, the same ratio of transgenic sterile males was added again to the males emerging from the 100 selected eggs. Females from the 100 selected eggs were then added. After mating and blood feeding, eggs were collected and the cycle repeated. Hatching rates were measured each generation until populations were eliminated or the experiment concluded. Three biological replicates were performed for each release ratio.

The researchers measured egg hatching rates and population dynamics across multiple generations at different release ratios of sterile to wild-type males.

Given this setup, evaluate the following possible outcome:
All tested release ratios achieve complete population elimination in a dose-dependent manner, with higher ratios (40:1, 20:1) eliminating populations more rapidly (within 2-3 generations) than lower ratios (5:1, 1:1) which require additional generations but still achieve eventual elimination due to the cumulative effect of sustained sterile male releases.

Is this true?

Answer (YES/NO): NO